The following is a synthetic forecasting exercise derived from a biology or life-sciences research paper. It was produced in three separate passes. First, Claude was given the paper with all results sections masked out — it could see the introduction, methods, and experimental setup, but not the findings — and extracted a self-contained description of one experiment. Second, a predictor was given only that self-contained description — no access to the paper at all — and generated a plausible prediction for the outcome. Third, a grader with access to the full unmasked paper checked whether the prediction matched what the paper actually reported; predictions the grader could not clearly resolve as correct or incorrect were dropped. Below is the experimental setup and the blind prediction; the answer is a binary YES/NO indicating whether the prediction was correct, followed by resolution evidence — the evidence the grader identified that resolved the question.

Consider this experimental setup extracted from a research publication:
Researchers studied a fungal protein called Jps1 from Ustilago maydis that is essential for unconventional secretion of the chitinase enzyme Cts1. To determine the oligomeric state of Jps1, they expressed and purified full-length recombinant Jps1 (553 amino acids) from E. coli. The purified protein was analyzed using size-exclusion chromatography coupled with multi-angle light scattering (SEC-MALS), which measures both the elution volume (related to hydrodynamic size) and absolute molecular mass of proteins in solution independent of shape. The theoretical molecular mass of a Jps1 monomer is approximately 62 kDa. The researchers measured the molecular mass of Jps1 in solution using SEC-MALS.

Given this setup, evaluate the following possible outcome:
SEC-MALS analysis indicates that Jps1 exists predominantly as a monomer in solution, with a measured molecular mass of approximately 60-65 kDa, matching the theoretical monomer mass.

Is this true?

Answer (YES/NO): NO